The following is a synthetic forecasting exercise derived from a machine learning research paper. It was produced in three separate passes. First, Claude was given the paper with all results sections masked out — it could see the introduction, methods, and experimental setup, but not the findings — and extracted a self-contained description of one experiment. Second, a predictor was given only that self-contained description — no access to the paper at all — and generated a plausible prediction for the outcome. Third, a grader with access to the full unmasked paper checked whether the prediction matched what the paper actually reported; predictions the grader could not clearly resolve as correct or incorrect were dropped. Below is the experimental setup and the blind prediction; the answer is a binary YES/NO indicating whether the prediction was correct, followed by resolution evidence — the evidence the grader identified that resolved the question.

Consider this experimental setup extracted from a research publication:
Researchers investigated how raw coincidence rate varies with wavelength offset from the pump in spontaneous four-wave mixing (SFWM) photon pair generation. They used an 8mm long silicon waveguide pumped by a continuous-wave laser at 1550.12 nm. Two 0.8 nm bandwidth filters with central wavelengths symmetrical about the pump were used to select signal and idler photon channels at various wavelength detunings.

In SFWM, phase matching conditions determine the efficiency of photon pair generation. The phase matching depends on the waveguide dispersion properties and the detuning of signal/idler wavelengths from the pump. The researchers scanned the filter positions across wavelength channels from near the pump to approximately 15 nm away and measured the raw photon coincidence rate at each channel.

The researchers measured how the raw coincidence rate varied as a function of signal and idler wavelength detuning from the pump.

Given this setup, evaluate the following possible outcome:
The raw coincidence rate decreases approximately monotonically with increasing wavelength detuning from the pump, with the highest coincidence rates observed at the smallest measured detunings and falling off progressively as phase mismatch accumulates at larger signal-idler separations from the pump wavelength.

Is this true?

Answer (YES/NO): YES